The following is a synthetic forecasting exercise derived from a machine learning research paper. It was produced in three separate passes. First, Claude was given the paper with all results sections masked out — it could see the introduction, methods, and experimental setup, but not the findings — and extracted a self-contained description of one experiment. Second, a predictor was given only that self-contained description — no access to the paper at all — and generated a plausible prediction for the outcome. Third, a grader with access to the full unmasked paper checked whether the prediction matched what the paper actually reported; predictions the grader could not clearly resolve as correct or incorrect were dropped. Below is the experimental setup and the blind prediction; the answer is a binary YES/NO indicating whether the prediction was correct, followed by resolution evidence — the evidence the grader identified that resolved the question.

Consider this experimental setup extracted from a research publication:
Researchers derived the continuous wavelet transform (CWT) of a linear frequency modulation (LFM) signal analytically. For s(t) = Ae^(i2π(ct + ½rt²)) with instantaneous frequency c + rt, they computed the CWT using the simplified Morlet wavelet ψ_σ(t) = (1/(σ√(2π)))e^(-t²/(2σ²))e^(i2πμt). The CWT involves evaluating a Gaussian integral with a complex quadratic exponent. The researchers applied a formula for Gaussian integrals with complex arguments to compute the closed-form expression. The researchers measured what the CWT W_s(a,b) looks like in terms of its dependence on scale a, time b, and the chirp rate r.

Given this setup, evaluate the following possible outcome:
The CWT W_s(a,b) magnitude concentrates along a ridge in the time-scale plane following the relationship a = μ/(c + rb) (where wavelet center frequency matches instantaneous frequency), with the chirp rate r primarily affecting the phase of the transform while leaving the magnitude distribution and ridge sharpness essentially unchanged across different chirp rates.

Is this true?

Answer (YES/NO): NO